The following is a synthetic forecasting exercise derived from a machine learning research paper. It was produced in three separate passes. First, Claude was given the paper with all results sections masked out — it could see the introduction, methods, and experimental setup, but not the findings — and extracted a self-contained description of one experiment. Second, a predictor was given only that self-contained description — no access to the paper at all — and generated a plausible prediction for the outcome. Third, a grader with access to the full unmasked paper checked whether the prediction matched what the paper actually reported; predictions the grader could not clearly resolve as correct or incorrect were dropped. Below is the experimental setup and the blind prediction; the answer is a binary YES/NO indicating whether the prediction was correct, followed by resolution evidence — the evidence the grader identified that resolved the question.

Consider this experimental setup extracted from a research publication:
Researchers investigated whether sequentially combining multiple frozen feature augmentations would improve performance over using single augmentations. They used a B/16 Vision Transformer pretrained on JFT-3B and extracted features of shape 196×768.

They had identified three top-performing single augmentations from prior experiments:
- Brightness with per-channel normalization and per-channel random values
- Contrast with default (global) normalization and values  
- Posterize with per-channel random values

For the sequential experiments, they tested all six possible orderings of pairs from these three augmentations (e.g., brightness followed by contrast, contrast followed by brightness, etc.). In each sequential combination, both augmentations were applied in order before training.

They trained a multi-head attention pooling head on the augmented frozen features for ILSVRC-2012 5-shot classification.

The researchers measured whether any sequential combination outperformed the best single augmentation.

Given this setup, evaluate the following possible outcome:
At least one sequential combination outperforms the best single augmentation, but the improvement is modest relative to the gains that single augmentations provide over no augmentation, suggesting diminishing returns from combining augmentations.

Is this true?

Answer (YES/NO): NO